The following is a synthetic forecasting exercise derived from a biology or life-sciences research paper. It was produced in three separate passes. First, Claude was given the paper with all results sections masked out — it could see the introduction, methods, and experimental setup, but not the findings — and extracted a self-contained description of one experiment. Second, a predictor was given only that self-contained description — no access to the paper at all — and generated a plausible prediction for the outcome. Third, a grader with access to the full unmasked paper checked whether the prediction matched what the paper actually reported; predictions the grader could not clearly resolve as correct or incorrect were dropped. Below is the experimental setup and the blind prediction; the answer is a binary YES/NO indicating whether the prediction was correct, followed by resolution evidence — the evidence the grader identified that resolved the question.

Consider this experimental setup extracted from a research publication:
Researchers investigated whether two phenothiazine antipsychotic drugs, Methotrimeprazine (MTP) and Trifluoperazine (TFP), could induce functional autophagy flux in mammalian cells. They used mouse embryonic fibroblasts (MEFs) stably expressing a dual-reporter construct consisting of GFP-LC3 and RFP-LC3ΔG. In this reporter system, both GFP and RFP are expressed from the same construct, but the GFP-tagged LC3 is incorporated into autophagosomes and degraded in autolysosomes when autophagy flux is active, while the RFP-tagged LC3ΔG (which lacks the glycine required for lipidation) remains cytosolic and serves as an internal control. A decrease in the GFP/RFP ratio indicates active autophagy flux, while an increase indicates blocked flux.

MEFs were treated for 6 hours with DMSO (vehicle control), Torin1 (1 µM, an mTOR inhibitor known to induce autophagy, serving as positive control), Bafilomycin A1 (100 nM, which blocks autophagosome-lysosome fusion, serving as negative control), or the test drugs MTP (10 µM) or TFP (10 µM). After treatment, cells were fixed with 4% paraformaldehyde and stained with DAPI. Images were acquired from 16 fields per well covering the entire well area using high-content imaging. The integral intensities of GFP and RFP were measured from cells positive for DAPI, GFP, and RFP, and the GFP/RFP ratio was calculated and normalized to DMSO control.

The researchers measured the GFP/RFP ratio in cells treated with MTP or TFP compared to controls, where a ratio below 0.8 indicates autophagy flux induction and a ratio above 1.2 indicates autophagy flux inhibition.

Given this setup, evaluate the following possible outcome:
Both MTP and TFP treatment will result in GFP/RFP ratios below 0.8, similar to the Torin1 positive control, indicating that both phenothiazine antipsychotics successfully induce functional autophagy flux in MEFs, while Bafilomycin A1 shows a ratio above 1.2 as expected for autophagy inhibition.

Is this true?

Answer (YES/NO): YES